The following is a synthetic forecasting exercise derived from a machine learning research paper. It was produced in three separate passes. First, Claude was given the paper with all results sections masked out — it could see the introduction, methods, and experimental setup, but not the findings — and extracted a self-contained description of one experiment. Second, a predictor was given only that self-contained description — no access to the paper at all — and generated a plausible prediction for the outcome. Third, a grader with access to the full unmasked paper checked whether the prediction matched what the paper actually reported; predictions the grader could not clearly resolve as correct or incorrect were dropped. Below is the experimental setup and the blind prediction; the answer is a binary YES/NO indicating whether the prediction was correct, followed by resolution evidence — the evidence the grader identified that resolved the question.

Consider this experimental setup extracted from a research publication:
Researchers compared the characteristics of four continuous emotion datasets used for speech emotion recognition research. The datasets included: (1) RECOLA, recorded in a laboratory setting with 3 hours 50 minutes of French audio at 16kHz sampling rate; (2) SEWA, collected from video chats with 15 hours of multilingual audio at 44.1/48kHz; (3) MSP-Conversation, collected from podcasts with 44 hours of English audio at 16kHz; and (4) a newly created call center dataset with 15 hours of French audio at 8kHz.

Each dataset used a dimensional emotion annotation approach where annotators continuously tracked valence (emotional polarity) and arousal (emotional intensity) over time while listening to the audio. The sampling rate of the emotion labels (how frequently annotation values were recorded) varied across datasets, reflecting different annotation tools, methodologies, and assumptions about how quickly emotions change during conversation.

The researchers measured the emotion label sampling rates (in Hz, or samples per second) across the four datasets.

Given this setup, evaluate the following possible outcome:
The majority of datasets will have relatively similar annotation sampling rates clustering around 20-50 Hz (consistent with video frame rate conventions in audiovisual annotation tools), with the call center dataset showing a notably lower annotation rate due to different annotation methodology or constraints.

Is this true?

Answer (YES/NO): NO